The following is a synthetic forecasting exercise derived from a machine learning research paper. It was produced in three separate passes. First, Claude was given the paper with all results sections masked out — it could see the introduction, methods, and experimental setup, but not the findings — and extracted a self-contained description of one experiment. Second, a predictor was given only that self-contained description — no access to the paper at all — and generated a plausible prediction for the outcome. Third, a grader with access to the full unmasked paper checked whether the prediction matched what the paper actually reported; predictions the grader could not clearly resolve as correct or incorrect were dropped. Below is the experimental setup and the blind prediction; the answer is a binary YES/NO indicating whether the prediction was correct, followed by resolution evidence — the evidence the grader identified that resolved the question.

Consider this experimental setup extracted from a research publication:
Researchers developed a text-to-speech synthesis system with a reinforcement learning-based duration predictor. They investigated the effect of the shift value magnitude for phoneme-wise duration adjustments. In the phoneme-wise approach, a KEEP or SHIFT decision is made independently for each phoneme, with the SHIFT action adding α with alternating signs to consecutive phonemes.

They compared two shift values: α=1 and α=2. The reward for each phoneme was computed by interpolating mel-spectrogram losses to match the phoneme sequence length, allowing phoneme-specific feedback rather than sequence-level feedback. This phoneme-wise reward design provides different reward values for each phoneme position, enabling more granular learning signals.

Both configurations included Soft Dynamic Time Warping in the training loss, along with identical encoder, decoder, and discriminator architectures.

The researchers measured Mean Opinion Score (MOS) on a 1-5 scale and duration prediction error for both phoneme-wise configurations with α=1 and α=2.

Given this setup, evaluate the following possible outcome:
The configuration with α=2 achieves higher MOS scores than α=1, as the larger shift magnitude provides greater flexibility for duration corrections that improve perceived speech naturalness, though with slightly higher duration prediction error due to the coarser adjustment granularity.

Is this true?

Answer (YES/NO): NO